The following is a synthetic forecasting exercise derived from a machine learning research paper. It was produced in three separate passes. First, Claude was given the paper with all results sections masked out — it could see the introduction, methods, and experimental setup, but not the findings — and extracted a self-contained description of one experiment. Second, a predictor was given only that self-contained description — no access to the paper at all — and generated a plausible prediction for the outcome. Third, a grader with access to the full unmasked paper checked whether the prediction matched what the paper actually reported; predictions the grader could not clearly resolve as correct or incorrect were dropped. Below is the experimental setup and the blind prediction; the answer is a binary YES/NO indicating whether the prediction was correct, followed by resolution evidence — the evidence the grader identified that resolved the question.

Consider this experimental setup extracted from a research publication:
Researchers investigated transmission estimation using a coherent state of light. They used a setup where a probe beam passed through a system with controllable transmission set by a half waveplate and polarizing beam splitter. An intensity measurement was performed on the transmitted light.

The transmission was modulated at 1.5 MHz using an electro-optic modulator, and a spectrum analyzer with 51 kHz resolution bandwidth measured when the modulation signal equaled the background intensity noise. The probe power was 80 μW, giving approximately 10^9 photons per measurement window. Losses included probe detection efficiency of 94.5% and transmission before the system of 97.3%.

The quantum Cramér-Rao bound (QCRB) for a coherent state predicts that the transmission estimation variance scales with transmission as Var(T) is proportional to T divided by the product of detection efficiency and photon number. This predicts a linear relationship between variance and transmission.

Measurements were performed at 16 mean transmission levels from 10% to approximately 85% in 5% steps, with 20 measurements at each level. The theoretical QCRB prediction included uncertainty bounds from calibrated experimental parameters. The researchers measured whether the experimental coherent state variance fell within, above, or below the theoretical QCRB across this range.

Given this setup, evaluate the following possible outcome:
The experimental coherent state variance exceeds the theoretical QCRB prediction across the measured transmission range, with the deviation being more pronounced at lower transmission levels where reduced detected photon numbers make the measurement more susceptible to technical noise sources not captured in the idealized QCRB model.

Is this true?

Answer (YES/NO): NO